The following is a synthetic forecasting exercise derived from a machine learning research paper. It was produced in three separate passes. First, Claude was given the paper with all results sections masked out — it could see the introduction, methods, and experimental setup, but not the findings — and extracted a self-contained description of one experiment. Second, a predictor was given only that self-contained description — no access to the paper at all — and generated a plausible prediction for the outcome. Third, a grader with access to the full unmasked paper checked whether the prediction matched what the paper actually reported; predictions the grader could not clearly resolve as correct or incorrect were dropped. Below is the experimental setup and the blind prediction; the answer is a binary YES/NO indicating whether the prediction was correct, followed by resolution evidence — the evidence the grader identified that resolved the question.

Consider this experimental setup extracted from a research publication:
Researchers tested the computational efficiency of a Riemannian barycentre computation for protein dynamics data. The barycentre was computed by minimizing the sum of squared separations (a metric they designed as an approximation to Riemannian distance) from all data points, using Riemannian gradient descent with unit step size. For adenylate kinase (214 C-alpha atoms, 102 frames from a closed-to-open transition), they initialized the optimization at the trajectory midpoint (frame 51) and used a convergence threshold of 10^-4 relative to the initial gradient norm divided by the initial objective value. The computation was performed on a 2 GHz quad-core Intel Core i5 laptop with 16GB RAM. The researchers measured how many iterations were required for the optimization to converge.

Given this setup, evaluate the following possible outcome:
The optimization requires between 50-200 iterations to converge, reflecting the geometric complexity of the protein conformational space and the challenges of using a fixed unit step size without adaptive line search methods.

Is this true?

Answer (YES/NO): NO